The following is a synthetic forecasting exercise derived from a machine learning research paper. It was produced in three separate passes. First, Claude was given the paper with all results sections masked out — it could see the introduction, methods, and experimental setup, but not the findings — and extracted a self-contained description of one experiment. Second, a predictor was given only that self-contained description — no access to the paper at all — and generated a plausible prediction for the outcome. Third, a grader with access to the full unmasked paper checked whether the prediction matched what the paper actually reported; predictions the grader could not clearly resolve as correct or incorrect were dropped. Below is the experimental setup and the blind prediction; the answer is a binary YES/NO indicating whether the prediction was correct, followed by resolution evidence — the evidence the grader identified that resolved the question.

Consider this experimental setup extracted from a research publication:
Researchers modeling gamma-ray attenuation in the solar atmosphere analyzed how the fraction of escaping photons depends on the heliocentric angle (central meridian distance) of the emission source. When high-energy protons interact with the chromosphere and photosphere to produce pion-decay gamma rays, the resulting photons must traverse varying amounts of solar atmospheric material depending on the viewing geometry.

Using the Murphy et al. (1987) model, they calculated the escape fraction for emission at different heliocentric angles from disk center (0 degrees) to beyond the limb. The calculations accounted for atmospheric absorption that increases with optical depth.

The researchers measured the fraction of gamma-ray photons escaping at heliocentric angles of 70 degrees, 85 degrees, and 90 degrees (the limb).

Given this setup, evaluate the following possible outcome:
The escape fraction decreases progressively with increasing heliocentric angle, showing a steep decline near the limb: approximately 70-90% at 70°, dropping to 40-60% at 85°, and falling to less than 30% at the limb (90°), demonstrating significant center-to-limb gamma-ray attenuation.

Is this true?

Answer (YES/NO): YES